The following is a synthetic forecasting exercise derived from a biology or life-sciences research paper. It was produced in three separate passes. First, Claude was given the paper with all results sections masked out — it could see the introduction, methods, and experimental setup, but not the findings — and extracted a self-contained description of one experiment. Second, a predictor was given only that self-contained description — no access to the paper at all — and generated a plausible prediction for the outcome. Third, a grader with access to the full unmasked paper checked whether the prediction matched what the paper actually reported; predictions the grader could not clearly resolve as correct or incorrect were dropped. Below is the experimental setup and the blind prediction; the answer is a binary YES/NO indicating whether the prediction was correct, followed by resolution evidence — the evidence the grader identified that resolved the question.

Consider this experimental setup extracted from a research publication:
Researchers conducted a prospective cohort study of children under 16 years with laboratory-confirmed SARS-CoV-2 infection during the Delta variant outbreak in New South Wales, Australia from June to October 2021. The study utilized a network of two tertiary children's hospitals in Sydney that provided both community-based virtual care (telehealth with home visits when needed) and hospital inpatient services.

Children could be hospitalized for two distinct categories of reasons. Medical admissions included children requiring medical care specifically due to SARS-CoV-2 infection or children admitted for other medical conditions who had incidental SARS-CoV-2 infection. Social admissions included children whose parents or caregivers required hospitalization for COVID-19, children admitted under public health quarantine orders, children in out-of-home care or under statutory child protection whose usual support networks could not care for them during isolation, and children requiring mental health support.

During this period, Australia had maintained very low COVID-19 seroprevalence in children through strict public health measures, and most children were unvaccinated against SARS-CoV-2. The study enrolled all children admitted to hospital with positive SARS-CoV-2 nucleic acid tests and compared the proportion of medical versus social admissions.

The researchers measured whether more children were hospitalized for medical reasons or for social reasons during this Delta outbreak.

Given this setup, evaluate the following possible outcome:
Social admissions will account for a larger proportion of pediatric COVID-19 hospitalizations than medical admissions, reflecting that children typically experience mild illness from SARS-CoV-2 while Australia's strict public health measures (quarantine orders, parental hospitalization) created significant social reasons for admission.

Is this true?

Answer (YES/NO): YES